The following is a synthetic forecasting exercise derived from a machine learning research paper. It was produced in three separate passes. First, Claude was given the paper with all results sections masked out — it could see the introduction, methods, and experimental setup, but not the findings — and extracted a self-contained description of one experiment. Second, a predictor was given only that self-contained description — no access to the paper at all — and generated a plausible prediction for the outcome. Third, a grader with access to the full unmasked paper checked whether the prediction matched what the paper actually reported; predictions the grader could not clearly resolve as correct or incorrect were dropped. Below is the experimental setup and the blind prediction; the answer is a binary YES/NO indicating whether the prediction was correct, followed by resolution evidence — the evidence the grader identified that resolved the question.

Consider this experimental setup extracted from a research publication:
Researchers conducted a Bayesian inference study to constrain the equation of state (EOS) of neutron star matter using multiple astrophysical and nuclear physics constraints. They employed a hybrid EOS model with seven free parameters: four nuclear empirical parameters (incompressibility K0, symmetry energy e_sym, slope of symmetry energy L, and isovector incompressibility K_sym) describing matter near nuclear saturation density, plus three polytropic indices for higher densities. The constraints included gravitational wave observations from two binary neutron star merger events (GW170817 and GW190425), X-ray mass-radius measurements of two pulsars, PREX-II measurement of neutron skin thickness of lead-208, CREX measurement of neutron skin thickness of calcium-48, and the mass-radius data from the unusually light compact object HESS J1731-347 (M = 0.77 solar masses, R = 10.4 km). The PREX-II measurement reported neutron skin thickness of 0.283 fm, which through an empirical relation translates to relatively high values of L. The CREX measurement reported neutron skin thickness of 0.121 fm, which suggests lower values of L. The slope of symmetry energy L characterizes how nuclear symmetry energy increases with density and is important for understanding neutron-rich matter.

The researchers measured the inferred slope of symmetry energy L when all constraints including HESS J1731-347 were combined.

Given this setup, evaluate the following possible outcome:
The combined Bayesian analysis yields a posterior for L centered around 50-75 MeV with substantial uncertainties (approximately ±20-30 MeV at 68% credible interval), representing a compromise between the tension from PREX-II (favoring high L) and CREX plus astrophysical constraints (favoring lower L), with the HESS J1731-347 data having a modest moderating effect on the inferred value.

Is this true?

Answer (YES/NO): NO